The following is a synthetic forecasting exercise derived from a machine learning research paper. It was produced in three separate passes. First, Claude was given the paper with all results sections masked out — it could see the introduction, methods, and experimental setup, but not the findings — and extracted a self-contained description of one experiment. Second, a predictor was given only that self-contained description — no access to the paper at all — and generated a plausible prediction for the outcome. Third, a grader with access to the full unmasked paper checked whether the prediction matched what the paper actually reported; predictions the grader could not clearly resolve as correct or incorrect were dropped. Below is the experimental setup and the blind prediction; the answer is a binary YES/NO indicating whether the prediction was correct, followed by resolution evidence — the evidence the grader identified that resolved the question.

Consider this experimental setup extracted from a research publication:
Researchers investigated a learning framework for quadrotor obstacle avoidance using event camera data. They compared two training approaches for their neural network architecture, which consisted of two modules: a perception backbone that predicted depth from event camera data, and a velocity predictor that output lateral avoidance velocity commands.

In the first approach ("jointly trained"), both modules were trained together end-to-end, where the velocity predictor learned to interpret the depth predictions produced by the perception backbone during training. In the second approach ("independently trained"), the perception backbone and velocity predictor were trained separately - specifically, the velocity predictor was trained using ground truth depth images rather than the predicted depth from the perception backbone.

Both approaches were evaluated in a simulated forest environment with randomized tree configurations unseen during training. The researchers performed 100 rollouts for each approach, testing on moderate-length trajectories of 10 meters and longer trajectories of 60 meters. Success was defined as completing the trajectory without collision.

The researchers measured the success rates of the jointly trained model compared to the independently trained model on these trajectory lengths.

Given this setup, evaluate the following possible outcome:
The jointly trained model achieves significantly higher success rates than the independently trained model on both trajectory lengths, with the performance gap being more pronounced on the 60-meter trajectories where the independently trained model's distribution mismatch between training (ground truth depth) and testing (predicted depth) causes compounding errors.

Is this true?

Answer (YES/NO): NO